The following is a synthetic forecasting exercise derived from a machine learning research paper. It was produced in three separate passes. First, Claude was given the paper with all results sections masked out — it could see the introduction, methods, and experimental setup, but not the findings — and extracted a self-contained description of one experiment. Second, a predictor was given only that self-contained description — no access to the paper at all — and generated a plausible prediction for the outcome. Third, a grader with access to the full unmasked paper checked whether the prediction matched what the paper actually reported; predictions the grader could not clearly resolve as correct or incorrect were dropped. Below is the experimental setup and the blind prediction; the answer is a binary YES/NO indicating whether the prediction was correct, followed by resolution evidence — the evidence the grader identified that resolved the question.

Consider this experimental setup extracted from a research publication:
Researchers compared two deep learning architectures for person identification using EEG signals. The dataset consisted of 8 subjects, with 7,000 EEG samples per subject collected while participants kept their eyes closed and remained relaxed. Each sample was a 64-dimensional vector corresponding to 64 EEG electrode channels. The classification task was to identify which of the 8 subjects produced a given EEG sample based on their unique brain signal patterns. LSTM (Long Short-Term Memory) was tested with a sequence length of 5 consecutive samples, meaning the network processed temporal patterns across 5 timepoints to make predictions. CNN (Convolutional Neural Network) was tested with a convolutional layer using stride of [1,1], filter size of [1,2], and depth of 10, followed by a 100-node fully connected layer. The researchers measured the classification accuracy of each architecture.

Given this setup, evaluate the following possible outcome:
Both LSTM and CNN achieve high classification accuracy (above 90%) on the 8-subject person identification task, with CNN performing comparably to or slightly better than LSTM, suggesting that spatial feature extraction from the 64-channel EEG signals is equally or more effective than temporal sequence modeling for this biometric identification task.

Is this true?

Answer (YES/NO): NO